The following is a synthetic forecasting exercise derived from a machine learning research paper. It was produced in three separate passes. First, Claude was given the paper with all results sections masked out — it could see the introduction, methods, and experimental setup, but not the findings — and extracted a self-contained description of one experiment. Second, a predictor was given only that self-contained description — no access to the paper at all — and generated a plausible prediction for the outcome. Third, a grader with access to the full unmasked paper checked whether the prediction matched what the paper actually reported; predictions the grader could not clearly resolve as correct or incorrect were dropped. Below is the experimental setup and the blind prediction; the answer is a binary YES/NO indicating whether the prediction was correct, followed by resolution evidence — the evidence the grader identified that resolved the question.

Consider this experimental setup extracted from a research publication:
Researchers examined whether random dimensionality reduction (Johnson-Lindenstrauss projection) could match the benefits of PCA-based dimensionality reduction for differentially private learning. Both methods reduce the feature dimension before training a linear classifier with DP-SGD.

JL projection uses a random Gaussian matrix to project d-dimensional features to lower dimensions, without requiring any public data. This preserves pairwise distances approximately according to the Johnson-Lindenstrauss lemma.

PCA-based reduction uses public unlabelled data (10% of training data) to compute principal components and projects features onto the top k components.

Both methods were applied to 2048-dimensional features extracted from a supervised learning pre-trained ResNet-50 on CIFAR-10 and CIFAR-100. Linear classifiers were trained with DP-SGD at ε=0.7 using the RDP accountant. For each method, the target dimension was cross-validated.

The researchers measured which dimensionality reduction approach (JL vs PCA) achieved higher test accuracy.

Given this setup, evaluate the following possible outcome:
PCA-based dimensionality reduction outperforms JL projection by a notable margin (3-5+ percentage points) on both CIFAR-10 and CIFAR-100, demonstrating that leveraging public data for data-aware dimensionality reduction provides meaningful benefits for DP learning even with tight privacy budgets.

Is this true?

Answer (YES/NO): NO